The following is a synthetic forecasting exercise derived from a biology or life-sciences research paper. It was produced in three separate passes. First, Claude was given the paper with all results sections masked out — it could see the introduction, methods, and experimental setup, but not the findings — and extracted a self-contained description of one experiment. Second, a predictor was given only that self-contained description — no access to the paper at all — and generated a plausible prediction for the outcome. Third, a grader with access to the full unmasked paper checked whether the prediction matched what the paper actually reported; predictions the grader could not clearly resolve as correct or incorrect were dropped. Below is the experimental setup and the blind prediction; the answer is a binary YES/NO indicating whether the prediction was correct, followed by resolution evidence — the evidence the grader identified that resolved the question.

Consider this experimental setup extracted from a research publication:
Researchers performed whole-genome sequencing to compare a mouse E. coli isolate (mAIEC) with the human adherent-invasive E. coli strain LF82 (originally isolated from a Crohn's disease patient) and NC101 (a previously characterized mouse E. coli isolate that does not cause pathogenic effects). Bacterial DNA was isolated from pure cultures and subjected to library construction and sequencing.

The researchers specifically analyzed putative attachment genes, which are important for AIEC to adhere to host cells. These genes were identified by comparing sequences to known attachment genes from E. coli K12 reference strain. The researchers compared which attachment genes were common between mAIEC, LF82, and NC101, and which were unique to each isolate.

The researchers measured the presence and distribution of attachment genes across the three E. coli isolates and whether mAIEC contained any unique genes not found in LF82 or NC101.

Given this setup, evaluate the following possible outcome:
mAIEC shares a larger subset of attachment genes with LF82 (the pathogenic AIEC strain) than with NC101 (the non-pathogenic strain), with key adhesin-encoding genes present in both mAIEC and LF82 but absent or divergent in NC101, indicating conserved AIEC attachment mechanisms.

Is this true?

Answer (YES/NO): NO